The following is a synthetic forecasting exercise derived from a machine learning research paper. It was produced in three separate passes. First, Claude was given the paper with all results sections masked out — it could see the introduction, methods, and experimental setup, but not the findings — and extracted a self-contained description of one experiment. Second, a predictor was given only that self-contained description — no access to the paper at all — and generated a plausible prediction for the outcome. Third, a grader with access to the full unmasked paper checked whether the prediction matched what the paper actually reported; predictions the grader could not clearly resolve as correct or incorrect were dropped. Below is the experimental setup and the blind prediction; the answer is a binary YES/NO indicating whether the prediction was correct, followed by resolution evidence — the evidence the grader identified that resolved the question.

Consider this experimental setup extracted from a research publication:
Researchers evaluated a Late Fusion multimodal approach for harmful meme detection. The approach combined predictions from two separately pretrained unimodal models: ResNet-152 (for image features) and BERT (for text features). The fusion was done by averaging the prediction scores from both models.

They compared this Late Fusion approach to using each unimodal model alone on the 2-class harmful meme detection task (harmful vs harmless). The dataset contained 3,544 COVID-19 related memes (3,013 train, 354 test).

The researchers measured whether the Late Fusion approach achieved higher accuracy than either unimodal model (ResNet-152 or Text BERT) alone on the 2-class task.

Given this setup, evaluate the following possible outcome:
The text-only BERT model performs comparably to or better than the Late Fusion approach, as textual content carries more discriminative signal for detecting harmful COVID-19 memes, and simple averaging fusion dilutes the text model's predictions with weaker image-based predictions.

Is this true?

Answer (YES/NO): NO